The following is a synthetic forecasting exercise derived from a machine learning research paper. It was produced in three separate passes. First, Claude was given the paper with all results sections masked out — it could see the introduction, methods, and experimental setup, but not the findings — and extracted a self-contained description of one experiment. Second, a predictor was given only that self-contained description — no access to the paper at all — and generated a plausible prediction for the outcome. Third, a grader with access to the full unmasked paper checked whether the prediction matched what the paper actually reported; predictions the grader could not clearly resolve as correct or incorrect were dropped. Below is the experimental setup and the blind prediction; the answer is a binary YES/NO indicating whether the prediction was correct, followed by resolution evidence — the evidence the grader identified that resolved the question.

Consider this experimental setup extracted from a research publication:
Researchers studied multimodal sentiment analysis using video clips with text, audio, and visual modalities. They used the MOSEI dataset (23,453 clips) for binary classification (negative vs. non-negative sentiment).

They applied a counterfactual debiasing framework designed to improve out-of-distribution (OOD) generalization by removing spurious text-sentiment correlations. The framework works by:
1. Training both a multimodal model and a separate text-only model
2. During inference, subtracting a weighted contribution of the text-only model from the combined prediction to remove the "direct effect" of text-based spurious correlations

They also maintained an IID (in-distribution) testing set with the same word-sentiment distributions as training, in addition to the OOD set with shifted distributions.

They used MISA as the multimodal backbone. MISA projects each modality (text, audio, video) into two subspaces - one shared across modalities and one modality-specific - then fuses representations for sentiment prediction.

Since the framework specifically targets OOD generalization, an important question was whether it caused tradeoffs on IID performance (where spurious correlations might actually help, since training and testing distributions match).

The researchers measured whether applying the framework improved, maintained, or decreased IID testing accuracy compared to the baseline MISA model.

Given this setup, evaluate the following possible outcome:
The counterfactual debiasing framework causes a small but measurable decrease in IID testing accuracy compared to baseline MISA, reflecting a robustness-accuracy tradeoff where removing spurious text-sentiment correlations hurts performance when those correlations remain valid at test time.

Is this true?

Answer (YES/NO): NO